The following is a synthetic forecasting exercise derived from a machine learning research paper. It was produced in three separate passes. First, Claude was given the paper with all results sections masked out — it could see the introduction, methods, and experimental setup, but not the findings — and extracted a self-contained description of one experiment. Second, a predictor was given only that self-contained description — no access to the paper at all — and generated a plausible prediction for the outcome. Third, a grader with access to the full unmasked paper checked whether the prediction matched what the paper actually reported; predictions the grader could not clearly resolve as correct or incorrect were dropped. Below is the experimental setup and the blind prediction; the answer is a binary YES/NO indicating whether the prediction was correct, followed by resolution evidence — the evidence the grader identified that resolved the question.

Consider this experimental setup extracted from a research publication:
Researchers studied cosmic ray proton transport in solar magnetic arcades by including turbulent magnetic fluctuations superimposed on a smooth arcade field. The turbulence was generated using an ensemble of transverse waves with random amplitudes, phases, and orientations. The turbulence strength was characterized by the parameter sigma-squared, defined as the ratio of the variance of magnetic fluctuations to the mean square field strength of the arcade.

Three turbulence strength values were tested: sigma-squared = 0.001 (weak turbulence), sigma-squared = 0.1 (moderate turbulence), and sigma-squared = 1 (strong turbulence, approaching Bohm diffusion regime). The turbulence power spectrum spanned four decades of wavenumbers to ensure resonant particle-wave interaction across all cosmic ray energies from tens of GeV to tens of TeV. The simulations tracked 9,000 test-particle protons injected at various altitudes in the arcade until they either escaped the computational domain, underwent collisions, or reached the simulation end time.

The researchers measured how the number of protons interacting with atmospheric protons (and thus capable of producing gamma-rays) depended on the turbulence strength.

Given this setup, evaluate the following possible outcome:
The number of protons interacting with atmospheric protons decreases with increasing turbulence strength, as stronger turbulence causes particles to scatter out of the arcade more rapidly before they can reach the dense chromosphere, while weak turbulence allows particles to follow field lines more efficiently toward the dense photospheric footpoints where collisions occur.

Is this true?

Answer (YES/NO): NO